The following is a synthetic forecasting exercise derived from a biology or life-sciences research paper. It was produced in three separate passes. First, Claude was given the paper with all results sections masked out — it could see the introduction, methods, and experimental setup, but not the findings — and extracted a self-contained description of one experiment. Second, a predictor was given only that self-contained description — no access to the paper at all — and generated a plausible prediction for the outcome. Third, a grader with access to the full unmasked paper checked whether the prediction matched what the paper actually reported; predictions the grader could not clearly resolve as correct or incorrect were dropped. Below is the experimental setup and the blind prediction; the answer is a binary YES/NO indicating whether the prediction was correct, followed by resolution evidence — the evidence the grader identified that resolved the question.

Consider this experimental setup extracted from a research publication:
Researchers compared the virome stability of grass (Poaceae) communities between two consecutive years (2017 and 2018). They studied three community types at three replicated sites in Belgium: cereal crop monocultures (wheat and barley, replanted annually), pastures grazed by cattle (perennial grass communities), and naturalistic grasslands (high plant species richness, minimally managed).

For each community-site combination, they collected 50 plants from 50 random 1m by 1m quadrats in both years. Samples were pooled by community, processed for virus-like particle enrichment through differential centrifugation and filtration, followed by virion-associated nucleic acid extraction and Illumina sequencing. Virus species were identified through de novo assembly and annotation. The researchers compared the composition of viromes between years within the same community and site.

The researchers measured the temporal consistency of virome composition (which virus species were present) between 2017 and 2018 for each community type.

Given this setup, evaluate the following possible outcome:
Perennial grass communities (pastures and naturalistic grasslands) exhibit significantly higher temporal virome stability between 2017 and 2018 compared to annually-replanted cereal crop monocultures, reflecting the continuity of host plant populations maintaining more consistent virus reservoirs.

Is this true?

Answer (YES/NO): YES